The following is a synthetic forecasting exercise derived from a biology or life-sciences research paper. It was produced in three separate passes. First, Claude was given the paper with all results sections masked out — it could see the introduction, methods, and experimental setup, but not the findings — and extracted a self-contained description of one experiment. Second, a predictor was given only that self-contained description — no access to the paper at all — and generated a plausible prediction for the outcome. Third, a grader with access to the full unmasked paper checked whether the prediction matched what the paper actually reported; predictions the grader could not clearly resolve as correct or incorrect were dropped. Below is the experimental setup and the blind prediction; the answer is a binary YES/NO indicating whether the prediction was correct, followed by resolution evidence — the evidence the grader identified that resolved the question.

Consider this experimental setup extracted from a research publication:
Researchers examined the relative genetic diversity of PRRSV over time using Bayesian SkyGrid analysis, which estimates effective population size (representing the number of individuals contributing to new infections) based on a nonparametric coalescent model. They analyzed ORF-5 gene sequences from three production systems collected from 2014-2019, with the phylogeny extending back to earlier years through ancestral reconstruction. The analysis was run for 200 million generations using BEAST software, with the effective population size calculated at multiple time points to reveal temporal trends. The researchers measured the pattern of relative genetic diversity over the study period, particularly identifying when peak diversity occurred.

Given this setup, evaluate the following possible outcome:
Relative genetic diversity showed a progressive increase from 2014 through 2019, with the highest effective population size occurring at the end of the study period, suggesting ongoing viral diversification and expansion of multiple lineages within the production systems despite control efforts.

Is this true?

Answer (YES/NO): NO